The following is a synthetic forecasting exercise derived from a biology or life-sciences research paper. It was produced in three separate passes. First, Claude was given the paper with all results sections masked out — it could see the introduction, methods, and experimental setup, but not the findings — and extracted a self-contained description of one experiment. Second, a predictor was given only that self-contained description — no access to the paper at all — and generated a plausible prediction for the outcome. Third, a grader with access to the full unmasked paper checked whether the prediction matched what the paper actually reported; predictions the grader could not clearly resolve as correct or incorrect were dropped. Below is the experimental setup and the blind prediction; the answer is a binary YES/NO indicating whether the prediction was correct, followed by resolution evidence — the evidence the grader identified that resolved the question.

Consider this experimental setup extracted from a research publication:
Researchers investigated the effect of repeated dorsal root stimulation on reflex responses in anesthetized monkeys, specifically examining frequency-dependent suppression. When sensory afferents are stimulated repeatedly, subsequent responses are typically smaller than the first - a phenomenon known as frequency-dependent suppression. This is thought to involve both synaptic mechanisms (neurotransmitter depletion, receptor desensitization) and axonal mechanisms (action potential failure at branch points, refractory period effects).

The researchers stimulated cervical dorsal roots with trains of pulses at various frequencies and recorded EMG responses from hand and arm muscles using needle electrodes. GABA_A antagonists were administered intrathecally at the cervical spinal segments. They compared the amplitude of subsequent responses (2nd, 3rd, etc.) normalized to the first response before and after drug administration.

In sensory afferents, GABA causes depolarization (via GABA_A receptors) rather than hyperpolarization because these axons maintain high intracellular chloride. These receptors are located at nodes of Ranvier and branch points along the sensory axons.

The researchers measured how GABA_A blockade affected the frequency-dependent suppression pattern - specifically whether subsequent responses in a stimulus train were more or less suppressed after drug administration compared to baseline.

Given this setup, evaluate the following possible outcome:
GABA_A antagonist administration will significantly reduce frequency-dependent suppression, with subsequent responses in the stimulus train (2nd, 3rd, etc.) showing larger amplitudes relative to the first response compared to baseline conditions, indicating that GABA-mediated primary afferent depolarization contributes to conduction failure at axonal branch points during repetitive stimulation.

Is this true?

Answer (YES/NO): NO